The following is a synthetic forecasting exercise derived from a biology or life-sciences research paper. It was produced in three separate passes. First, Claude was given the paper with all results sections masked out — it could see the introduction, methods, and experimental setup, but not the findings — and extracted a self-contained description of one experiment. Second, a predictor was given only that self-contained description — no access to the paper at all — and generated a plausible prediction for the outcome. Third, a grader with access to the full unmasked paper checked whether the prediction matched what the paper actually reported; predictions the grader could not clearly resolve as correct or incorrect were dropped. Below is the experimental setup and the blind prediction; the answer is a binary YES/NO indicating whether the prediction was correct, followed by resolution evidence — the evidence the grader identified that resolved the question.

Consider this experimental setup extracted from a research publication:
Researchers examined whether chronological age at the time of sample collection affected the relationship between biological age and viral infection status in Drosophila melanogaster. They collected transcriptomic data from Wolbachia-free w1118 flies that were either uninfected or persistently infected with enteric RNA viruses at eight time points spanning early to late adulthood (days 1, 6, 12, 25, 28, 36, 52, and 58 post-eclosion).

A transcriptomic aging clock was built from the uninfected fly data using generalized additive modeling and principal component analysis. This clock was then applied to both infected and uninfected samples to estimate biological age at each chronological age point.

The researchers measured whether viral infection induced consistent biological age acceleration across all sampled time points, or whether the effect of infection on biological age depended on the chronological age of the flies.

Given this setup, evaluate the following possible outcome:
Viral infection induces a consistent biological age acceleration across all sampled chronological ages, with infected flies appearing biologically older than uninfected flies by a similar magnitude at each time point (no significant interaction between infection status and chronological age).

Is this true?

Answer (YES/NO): NO